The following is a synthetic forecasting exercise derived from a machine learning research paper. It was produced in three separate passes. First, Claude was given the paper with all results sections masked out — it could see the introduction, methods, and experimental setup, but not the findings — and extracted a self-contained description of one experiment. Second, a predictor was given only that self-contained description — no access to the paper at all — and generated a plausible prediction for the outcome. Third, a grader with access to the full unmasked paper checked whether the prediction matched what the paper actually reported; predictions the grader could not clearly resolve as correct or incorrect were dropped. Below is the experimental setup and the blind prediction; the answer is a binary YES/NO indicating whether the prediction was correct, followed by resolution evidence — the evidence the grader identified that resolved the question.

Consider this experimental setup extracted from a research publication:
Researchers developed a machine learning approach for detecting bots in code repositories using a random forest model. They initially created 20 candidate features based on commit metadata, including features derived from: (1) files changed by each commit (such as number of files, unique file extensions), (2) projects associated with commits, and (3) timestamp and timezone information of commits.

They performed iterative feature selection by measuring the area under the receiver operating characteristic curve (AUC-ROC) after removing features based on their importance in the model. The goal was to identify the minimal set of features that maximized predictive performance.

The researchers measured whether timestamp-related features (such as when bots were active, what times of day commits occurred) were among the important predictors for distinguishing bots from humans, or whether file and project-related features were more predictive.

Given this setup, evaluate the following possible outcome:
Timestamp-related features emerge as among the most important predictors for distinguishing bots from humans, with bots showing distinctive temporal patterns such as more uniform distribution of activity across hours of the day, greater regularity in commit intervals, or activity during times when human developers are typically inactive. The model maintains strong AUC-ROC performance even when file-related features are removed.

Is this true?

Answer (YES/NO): NO